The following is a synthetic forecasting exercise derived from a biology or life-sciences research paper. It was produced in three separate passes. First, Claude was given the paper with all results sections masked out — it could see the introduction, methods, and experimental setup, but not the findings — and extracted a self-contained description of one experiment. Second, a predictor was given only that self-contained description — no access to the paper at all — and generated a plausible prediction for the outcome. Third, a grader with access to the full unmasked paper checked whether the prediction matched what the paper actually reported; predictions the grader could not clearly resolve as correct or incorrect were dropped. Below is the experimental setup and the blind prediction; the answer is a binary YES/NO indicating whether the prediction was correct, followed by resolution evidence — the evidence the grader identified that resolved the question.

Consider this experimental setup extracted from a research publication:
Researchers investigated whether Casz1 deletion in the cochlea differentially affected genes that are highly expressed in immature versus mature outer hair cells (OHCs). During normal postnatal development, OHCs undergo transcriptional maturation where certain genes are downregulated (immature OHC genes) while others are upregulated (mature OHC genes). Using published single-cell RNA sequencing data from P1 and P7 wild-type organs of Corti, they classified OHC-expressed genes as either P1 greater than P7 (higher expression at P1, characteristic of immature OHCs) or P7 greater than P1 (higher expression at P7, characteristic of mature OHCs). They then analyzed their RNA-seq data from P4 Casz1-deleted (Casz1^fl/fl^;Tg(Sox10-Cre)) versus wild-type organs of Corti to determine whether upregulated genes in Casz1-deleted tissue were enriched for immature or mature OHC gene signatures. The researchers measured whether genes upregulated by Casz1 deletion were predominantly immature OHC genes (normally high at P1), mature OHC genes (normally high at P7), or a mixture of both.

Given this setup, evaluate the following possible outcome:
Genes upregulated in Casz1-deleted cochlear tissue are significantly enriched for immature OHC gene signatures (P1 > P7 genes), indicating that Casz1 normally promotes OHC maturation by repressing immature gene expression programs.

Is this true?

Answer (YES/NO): NO